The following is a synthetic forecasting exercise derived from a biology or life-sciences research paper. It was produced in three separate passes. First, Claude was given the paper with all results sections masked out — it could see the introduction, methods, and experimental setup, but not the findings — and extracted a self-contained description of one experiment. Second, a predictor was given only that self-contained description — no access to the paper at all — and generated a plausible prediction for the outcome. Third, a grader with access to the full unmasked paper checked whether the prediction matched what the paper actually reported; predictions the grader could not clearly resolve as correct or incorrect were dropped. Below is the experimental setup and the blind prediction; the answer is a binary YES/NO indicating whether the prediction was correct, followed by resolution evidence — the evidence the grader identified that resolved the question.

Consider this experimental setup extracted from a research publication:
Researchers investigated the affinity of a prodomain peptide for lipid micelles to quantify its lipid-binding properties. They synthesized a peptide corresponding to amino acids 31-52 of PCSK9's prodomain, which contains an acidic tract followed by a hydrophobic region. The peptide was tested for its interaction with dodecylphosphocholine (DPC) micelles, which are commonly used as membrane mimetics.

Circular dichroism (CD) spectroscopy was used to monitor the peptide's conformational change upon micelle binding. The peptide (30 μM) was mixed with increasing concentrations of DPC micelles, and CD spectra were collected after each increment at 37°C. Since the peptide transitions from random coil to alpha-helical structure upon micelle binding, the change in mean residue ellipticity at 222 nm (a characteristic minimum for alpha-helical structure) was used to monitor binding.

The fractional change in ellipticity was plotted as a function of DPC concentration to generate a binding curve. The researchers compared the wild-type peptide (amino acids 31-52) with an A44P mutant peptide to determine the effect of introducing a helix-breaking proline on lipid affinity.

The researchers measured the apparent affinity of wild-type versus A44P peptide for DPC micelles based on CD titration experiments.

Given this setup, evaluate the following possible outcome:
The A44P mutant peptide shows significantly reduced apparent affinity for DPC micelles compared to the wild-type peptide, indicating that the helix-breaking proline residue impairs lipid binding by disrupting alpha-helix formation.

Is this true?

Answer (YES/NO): YES